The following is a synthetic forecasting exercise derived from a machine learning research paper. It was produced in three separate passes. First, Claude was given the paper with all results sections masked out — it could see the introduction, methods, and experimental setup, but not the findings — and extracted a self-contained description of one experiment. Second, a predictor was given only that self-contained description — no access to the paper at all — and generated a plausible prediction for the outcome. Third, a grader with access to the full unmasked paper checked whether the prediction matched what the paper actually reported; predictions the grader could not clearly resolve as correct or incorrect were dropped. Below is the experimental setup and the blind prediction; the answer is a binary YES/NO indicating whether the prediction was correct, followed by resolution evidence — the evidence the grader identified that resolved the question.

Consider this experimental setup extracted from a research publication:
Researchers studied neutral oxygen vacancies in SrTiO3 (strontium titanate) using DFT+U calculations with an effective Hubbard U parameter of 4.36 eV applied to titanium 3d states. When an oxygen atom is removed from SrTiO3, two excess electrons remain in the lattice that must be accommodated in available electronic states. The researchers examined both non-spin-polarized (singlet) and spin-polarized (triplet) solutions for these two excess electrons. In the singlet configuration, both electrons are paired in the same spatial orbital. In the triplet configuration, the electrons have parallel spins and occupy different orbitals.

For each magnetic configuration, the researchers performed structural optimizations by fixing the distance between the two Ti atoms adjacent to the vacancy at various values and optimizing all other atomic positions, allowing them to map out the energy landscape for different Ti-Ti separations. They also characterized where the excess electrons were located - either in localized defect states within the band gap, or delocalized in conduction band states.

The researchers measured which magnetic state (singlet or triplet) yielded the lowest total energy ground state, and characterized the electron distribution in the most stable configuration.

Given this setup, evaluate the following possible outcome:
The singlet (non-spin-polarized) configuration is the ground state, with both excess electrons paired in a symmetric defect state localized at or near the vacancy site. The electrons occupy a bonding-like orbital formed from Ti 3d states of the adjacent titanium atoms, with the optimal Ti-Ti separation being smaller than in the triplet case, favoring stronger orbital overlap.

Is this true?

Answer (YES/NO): NO